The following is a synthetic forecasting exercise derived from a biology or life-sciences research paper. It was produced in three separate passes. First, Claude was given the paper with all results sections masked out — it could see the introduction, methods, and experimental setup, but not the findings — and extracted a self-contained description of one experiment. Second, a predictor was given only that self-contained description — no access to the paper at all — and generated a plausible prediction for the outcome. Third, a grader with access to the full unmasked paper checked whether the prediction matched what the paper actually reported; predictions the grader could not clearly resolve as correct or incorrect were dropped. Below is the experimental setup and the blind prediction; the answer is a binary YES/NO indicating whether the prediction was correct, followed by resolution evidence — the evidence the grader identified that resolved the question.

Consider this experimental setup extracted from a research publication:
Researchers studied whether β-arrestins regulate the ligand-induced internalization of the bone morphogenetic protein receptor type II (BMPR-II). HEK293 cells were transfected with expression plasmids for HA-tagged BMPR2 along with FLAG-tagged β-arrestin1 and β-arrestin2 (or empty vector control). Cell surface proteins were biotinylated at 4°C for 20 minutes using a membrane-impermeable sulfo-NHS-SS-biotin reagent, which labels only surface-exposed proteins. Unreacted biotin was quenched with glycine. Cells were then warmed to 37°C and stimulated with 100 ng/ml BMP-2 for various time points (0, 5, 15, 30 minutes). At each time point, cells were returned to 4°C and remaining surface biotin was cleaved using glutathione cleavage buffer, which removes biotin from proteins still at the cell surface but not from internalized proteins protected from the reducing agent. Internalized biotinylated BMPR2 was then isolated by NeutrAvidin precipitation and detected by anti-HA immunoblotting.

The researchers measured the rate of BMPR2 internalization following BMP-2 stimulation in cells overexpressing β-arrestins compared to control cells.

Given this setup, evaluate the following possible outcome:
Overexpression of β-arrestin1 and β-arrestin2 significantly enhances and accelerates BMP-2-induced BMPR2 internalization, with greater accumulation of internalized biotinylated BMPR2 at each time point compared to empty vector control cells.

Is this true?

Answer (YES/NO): NO